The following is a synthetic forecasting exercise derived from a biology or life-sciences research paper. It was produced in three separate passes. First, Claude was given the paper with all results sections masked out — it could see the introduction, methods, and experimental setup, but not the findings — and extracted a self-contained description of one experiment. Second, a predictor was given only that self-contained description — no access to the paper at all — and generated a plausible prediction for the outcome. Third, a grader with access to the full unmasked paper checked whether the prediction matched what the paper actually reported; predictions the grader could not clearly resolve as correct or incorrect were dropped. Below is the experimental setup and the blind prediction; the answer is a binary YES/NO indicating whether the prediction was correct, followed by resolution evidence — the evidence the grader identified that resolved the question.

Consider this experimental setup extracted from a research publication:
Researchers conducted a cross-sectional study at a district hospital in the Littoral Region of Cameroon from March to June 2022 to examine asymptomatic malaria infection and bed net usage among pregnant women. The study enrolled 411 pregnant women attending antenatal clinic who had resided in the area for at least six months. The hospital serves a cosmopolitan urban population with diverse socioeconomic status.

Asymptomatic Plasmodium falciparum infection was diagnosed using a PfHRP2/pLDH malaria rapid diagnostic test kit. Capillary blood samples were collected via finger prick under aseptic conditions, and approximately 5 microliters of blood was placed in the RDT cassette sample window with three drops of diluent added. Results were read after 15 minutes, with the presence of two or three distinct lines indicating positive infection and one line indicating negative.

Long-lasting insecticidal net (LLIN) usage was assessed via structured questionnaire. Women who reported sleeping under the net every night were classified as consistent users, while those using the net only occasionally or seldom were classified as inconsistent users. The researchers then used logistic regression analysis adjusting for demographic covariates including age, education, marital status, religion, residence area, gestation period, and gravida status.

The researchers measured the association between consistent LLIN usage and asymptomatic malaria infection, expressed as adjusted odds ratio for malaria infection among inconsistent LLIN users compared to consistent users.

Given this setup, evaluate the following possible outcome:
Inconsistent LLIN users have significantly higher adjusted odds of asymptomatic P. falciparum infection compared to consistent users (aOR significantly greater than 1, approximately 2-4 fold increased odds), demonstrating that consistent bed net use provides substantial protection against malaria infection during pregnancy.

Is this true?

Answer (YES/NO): YES